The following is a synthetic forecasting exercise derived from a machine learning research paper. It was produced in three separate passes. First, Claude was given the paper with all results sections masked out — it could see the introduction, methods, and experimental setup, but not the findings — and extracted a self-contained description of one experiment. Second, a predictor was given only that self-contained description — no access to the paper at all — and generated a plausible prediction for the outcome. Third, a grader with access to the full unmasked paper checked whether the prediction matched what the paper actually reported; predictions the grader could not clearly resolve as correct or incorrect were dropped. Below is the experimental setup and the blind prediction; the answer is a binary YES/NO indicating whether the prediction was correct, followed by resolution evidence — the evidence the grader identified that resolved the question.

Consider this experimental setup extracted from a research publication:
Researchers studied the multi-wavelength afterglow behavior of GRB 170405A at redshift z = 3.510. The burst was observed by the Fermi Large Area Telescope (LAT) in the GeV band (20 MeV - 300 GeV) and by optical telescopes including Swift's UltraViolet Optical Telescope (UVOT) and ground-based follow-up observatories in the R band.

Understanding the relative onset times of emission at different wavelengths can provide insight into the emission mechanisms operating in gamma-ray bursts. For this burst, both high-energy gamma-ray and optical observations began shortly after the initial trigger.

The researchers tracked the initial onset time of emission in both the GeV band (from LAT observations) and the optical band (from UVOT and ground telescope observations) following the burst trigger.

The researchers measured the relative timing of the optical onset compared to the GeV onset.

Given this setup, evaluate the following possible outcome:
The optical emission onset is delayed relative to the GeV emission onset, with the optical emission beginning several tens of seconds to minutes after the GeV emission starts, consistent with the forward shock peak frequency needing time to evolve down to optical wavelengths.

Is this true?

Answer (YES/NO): YES